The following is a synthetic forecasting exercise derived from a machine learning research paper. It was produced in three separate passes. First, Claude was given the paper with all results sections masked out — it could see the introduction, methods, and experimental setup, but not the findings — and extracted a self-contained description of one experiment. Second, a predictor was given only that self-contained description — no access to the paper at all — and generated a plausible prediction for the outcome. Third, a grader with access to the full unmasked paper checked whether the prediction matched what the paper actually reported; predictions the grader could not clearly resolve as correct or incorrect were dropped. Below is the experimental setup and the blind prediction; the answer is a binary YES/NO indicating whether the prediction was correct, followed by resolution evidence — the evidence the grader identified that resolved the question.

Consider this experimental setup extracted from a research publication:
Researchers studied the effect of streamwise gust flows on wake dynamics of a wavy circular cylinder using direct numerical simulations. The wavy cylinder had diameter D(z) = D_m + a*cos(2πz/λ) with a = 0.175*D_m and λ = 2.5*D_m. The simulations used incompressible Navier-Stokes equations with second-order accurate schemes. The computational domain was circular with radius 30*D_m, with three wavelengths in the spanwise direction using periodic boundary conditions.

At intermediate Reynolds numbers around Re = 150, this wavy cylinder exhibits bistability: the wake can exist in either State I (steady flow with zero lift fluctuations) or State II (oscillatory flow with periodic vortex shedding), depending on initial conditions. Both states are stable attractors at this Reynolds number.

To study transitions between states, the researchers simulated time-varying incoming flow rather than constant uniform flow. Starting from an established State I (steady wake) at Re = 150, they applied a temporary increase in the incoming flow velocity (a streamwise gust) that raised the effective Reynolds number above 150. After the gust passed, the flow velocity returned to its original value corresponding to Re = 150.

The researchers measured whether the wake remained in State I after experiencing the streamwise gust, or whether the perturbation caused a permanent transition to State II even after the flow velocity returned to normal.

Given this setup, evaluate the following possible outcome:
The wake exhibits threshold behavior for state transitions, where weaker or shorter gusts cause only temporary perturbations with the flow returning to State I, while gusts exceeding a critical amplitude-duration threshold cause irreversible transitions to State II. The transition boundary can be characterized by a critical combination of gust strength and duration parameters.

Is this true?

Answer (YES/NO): YES